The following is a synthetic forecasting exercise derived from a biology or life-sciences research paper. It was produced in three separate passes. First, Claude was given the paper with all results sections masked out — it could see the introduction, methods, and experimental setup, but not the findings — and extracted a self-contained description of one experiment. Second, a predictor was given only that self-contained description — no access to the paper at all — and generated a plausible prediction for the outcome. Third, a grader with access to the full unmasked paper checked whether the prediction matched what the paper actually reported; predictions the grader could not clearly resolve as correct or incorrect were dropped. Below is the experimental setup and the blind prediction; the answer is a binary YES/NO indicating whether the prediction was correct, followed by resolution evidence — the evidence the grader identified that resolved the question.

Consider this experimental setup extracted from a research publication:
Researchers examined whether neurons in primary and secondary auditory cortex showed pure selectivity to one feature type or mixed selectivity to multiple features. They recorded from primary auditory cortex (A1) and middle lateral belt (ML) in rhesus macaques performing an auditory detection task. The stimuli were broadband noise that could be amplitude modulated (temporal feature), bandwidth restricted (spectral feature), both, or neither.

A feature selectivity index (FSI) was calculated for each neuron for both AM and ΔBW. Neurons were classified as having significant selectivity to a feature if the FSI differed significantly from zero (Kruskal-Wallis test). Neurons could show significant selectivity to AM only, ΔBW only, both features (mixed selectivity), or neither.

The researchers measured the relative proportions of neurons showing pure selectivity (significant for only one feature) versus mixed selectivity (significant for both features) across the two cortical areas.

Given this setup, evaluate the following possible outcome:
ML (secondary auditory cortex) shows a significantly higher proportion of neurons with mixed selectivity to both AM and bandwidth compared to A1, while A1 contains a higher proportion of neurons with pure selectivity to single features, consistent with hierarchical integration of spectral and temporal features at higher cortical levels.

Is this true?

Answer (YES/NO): NO